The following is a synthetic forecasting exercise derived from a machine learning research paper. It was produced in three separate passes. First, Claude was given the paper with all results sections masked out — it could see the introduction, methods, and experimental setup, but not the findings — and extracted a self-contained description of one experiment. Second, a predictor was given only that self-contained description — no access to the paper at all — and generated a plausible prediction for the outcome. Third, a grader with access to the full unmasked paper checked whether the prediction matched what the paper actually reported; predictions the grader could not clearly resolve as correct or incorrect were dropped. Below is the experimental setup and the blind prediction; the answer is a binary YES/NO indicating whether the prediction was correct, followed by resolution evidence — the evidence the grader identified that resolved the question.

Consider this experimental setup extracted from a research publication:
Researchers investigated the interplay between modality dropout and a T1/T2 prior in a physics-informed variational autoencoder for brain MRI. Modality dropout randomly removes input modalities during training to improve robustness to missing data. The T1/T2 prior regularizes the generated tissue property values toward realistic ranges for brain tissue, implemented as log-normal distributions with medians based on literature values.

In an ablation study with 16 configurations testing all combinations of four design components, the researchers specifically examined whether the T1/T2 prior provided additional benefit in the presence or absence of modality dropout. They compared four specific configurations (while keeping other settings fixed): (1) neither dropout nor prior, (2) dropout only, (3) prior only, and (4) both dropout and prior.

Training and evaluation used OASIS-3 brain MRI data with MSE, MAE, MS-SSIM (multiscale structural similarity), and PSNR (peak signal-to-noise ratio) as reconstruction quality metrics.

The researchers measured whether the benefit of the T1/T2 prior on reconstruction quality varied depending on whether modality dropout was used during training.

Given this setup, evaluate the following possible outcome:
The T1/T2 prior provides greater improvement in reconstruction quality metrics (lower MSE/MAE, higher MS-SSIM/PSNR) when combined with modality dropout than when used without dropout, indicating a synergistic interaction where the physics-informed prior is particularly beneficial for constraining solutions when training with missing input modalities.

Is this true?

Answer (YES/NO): NO